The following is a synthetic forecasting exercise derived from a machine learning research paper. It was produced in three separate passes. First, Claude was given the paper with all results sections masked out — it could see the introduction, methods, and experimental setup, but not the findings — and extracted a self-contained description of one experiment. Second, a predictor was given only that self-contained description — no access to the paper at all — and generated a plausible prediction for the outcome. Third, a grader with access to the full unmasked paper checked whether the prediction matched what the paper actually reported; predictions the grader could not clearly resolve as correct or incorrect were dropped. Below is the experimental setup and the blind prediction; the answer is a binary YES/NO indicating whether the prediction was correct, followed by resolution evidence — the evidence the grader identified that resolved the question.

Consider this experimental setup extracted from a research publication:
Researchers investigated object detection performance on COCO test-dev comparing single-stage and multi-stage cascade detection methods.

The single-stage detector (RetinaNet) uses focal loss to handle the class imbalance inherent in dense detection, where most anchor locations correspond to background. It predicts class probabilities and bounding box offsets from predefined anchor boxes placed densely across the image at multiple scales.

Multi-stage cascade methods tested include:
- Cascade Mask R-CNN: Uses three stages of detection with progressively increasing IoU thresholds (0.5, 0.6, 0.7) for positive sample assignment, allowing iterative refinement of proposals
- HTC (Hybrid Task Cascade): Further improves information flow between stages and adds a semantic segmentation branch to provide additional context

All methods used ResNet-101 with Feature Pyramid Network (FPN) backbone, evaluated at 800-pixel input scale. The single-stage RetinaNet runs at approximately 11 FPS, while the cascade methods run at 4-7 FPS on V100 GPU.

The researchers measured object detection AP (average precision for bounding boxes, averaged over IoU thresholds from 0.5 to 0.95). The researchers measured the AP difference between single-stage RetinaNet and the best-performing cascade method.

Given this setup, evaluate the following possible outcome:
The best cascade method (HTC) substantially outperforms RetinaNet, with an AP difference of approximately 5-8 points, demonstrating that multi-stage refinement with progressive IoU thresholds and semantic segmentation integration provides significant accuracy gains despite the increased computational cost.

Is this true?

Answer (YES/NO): YES